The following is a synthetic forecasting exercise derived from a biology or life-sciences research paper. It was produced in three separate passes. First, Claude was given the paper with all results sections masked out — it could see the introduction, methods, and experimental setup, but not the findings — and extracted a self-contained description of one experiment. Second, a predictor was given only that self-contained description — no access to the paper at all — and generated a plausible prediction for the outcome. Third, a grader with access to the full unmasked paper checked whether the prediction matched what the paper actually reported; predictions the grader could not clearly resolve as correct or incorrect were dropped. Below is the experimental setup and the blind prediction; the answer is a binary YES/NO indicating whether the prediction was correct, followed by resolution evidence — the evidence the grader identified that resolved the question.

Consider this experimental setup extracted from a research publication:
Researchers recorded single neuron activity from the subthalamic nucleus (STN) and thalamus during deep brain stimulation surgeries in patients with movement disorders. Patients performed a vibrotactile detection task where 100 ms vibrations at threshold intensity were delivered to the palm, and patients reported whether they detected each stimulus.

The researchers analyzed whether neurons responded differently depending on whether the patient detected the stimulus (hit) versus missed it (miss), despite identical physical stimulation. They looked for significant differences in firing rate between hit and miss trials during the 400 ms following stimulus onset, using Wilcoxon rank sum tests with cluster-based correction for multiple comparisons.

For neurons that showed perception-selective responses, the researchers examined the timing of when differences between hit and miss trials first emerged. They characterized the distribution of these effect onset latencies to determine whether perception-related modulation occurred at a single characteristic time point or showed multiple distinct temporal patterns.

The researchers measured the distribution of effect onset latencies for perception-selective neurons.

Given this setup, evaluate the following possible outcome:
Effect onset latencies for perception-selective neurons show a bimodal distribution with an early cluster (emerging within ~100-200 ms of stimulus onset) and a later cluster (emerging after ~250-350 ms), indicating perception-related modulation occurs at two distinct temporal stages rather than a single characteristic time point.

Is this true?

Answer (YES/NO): YES